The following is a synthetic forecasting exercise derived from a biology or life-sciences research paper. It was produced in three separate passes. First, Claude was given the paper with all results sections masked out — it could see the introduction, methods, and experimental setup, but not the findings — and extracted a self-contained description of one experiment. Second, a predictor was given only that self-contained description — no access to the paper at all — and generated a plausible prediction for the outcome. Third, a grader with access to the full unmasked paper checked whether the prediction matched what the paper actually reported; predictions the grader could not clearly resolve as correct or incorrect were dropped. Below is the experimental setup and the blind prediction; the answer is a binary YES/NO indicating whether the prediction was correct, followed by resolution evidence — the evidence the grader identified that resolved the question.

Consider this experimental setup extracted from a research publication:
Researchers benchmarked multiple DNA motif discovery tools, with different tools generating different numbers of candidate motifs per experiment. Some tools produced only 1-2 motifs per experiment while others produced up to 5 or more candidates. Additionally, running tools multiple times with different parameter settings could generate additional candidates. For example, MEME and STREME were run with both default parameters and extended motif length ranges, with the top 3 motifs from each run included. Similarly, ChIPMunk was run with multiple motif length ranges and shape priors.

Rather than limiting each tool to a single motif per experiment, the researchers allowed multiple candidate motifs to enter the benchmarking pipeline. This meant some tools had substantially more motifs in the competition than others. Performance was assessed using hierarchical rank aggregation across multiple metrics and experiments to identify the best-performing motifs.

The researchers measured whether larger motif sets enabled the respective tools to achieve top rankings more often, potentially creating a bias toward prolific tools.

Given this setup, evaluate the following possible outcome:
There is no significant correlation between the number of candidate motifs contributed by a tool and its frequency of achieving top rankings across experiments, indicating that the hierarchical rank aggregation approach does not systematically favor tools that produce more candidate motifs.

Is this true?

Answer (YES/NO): YES